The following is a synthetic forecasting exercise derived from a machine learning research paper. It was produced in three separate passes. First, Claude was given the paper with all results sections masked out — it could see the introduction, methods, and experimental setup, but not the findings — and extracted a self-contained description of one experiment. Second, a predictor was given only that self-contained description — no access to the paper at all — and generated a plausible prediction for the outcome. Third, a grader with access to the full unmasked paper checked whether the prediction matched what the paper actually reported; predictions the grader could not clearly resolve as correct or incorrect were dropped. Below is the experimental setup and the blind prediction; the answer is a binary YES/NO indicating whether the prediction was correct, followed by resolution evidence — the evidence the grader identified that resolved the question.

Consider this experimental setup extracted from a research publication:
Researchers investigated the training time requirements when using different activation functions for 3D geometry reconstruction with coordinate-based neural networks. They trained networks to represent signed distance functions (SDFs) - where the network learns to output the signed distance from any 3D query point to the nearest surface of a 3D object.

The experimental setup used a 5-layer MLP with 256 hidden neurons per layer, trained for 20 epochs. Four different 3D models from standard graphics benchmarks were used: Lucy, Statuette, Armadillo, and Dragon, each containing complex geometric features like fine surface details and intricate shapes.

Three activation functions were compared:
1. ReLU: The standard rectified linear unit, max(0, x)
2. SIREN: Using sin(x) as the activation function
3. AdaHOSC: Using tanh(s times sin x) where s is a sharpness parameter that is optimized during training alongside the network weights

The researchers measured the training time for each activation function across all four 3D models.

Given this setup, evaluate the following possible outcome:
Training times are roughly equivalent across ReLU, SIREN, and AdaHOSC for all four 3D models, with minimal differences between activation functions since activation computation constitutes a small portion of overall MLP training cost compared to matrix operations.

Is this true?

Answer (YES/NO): YES